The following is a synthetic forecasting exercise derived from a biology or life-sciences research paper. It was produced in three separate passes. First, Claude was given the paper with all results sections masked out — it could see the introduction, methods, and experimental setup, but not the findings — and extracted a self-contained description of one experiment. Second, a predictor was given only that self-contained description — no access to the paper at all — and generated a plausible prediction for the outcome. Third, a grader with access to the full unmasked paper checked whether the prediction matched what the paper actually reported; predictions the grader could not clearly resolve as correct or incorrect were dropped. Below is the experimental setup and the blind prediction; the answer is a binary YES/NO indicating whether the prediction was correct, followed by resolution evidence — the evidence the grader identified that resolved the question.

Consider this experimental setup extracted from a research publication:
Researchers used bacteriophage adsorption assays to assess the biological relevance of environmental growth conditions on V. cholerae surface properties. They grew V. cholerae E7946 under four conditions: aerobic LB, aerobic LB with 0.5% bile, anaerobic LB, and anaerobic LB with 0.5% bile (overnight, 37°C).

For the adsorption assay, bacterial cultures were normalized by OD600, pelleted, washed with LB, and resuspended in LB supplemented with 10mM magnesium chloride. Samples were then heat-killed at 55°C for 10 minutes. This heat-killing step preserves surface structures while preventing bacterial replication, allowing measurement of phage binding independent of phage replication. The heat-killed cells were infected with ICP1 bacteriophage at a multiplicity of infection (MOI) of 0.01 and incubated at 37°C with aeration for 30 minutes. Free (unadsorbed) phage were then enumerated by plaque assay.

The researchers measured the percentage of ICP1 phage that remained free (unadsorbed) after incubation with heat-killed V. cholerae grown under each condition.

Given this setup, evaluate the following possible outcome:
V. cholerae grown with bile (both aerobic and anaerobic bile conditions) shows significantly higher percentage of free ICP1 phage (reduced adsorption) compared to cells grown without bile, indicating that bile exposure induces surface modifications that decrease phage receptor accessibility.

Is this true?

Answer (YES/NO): NO